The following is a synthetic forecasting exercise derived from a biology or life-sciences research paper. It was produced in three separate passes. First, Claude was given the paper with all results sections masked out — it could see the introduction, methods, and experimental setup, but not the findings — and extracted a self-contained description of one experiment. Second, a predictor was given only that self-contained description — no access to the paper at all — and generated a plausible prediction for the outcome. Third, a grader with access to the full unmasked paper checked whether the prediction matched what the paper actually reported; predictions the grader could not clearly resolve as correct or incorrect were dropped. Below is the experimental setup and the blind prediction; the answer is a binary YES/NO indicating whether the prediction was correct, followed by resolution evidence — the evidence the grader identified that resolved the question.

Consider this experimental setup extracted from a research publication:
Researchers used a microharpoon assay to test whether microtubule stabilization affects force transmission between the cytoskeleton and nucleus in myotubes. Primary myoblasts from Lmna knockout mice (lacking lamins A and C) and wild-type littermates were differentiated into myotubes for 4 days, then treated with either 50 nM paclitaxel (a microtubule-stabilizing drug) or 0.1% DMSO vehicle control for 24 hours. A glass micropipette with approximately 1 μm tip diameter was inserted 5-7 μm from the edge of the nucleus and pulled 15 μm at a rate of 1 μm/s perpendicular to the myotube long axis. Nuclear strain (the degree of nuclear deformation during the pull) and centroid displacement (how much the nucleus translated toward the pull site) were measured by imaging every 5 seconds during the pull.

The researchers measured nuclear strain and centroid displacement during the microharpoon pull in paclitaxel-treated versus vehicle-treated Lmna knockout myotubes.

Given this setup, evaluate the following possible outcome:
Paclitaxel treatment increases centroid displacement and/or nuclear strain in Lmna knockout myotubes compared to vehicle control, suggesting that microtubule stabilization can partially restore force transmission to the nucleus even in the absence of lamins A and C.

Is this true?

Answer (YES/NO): NO